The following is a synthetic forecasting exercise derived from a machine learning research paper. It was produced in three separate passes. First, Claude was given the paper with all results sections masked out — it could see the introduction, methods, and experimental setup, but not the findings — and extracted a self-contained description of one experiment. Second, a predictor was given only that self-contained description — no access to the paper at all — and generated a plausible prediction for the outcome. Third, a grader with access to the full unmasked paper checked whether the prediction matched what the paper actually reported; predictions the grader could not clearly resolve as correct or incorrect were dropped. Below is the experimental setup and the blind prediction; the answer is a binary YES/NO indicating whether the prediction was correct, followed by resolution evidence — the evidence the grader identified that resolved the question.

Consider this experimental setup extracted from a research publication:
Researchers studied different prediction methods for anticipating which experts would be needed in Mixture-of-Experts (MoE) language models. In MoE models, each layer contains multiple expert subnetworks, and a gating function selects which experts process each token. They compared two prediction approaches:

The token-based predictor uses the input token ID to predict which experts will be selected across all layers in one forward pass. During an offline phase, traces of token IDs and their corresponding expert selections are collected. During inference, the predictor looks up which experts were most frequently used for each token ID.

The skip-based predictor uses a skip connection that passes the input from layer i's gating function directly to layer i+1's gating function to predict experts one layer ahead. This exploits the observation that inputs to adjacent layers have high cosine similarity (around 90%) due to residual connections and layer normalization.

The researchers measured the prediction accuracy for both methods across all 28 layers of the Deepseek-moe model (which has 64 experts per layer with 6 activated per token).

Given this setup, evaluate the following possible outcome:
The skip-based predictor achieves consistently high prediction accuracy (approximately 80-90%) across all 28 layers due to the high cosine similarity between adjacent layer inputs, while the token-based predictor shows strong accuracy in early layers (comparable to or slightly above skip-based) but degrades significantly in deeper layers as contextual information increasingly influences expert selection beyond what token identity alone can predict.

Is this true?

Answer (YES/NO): NO